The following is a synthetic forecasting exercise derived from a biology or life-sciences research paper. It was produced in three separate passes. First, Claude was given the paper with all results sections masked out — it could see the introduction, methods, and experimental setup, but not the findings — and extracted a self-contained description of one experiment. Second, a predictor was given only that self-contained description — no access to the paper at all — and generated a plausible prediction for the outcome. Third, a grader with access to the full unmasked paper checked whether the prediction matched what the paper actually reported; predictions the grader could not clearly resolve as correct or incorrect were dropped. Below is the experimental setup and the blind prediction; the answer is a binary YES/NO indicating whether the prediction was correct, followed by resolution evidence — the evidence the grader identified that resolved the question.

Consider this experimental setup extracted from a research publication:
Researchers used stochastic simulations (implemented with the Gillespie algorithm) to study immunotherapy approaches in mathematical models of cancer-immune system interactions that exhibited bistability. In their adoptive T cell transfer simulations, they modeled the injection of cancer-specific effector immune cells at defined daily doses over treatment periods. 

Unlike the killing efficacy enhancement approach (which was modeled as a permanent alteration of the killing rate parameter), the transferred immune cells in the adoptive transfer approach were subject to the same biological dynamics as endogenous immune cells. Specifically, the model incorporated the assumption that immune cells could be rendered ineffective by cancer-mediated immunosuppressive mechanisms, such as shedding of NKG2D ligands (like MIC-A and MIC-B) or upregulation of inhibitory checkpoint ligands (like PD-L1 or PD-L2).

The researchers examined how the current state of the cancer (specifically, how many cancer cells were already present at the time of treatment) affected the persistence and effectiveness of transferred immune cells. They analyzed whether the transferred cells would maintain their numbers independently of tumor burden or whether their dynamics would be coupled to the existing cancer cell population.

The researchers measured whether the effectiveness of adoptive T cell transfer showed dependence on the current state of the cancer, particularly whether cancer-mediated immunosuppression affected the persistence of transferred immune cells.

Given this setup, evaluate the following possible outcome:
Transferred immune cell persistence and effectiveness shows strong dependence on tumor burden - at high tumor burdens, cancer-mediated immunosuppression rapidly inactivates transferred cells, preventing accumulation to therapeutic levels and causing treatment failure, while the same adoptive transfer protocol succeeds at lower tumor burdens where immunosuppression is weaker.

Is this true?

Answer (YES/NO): NO